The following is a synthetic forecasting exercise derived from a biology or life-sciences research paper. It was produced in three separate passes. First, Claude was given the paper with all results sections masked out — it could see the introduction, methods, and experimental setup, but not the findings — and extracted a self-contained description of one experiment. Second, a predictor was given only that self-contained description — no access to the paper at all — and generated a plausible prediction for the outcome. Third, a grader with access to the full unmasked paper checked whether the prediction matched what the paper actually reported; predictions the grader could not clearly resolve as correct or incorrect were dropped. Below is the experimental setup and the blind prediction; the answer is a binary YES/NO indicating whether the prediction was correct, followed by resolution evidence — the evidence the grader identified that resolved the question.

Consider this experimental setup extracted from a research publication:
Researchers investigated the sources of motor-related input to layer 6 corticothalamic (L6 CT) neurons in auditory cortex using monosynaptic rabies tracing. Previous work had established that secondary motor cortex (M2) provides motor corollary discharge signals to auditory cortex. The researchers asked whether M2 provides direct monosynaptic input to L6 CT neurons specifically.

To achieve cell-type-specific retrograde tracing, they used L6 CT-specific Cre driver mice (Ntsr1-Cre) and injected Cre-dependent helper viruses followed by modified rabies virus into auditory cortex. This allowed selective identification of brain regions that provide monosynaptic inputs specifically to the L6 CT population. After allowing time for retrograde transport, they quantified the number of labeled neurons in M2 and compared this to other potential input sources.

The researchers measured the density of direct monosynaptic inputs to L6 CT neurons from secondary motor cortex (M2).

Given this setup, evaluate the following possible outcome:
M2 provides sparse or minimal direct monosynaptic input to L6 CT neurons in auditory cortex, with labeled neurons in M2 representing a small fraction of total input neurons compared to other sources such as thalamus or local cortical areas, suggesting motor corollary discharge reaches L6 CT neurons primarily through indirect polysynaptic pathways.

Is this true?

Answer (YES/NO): NO